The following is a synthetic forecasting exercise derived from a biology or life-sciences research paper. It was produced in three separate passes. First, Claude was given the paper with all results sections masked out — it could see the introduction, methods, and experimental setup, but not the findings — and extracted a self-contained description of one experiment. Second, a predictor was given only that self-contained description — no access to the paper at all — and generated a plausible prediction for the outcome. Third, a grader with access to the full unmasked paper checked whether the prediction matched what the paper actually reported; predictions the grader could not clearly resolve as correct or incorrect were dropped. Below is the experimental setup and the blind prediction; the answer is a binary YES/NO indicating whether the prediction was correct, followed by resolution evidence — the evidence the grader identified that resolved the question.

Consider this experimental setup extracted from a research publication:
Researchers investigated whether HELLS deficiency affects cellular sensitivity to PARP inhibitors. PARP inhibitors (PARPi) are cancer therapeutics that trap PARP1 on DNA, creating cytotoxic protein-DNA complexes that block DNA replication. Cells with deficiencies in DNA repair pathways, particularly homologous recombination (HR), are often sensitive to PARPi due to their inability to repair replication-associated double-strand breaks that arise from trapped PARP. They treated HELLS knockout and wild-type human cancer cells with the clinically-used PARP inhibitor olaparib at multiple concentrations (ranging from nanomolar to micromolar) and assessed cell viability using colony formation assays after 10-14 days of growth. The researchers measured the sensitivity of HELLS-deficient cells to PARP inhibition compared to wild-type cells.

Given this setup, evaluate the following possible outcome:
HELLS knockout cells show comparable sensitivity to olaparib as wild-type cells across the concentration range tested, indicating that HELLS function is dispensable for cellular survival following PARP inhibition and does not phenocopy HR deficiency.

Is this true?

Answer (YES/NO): NO